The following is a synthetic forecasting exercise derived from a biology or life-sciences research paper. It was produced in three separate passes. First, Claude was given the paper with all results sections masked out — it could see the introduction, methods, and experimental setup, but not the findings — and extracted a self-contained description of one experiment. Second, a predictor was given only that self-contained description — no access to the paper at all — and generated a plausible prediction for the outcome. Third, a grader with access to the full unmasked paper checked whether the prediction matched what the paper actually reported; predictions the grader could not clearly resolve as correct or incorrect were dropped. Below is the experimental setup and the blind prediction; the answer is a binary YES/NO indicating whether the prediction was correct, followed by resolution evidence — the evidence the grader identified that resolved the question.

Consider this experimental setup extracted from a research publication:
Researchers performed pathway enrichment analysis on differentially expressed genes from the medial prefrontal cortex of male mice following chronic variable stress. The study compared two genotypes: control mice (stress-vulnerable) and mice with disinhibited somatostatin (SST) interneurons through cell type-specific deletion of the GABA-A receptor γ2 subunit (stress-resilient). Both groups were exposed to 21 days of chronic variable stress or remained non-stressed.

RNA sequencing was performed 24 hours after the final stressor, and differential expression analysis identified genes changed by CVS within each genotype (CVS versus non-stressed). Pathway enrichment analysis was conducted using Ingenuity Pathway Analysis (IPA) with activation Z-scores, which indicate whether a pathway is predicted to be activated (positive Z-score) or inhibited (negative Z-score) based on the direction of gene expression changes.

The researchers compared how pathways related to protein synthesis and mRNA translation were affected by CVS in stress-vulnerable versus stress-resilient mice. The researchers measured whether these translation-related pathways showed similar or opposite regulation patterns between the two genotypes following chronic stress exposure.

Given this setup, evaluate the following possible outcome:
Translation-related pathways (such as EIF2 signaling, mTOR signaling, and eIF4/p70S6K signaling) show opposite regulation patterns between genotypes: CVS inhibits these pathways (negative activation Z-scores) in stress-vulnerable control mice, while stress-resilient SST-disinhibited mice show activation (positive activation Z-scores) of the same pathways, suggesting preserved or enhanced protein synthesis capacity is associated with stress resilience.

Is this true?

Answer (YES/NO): YES